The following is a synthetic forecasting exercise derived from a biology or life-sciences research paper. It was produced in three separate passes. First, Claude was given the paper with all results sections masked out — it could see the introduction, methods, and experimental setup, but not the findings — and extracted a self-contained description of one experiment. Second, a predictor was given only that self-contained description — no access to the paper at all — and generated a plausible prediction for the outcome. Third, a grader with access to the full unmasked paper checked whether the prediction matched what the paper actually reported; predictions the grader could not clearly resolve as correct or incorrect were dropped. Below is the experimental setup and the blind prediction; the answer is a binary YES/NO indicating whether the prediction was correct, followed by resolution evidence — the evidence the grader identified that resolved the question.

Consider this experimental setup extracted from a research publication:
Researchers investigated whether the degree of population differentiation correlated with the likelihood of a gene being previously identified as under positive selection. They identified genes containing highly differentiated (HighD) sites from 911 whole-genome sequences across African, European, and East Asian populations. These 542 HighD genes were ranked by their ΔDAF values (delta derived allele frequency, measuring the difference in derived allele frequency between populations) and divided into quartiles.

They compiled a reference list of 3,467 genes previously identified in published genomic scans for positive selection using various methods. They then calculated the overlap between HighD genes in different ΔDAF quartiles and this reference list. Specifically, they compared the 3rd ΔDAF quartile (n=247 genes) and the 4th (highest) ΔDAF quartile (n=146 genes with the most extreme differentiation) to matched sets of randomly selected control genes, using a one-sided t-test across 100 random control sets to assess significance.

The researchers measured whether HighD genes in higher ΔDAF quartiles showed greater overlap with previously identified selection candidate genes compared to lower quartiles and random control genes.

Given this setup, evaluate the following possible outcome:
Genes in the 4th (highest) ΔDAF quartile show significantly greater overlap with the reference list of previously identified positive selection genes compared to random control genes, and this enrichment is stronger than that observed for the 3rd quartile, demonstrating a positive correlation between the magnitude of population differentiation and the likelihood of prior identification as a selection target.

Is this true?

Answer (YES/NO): YES